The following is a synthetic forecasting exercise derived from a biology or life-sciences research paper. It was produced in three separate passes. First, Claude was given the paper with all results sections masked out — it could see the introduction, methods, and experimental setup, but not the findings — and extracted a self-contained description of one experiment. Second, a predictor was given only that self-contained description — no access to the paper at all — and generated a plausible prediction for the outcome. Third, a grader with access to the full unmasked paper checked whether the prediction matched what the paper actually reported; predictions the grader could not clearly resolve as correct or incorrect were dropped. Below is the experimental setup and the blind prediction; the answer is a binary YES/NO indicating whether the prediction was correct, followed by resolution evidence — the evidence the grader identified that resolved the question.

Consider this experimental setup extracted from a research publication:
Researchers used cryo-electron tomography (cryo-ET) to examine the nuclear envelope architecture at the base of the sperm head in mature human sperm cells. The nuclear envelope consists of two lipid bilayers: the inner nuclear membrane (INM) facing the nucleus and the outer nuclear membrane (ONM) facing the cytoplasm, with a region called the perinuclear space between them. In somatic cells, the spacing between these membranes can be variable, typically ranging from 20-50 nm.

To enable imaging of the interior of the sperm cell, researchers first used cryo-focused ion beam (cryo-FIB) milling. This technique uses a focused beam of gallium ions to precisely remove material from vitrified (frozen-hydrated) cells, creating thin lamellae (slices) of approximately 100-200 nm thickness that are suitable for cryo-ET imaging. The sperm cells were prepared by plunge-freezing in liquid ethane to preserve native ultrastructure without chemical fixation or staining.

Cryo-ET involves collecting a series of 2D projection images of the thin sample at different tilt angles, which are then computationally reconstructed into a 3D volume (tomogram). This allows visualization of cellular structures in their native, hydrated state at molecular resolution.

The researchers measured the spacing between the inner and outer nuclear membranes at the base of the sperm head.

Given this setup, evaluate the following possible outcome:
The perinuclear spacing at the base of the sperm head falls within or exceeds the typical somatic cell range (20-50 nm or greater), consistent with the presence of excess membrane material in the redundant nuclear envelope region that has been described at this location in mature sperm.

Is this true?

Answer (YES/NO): NO